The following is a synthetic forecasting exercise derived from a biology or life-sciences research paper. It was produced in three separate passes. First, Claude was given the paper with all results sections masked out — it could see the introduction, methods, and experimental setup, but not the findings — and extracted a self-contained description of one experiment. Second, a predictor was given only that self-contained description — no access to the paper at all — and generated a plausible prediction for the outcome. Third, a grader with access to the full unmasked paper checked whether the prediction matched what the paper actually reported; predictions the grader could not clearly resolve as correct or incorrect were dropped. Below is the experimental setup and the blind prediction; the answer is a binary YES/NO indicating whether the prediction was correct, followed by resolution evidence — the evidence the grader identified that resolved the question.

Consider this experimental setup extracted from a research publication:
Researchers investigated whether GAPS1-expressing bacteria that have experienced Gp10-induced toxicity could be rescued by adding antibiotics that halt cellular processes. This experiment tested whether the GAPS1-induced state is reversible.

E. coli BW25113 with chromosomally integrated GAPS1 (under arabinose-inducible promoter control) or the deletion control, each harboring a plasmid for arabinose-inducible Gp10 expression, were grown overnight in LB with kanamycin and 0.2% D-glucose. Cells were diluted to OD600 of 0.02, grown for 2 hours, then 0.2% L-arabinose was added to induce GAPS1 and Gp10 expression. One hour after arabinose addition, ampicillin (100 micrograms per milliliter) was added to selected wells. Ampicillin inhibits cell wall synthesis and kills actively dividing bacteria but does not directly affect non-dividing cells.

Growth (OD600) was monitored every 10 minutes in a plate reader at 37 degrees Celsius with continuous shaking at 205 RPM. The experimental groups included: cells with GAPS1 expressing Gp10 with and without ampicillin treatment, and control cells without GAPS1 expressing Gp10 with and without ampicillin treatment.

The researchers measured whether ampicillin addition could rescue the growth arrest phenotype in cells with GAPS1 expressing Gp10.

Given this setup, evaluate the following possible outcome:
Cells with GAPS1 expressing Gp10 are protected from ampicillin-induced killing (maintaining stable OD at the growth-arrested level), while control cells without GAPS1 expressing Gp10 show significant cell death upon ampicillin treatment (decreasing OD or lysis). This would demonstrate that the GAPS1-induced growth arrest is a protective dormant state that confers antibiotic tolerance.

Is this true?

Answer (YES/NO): YES